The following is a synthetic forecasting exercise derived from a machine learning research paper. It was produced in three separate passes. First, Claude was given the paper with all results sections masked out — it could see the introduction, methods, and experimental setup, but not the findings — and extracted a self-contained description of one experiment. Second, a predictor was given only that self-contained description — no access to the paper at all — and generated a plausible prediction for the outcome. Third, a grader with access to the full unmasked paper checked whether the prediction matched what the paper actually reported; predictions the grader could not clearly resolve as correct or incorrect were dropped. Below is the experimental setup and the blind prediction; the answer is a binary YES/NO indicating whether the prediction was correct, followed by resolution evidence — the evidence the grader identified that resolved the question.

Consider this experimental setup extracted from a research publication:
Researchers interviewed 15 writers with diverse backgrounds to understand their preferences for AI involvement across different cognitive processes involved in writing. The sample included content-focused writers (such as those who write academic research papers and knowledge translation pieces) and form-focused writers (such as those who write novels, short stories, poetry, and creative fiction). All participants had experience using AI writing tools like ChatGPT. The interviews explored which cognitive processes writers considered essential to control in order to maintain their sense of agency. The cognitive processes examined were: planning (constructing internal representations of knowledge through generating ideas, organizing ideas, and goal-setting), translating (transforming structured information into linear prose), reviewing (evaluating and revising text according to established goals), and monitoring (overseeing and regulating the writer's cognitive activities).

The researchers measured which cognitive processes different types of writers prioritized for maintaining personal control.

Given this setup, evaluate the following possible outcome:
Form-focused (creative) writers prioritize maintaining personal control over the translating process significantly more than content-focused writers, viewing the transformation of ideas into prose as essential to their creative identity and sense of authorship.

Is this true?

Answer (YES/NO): YES